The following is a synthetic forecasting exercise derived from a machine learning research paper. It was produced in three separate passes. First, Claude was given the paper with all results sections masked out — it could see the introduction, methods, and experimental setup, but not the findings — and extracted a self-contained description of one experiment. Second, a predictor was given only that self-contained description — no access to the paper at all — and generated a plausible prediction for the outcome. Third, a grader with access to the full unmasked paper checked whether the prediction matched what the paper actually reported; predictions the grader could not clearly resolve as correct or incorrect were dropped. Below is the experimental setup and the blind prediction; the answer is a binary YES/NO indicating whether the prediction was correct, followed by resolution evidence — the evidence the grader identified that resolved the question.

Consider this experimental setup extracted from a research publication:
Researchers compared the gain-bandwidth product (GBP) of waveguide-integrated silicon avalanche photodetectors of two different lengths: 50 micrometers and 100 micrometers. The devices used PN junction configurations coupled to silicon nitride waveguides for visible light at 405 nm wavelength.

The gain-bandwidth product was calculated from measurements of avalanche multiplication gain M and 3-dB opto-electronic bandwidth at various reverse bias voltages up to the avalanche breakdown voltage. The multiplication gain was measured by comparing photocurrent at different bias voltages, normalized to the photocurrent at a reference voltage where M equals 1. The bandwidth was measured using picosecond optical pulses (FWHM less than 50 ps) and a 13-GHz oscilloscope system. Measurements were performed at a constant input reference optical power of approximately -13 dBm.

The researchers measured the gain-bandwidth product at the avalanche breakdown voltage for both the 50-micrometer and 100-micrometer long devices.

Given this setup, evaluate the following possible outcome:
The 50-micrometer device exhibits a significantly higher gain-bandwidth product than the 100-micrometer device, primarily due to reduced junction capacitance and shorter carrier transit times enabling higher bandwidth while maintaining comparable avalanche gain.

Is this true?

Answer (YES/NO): NO